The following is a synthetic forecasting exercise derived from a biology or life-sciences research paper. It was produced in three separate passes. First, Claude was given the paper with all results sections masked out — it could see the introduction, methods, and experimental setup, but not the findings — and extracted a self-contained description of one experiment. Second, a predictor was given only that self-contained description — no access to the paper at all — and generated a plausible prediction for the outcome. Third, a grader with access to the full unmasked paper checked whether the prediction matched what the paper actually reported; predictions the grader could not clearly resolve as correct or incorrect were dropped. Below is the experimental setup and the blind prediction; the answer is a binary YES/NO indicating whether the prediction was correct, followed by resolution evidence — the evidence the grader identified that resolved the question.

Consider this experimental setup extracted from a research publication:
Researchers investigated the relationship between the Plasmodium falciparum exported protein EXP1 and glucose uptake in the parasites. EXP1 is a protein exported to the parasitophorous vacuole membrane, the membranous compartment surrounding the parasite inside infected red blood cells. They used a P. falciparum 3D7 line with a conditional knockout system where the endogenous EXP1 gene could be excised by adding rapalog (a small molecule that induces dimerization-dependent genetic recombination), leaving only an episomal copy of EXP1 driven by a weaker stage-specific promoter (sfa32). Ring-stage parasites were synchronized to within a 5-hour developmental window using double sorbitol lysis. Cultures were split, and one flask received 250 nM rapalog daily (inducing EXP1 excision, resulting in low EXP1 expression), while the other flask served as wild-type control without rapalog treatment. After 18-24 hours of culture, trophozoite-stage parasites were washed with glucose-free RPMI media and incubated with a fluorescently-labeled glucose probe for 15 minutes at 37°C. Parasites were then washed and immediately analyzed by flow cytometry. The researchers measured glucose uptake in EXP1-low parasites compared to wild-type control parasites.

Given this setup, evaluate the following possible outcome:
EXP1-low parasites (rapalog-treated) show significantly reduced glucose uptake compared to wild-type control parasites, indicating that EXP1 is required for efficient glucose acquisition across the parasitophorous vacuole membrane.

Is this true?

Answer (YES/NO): YES